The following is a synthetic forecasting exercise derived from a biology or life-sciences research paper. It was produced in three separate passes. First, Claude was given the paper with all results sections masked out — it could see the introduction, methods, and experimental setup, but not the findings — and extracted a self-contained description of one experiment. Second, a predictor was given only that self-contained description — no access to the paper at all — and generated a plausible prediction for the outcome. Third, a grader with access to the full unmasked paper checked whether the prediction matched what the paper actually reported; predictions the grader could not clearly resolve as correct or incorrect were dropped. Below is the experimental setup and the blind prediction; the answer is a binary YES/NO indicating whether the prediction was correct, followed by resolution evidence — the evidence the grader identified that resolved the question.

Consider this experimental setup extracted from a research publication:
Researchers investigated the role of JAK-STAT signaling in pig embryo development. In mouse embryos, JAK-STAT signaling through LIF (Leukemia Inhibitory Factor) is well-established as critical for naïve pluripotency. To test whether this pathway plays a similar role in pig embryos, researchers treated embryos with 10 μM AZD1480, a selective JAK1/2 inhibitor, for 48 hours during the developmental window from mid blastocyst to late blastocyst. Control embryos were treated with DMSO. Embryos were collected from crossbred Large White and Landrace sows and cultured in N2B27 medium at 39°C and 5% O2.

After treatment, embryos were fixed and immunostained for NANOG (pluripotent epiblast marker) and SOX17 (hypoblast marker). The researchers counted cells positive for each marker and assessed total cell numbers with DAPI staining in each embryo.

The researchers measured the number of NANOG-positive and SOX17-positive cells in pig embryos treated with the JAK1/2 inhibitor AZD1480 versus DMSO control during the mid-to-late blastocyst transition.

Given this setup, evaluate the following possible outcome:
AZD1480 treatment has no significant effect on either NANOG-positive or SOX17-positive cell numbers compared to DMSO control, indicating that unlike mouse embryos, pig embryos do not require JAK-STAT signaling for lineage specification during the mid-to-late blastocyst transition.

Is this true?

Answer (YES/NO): NO